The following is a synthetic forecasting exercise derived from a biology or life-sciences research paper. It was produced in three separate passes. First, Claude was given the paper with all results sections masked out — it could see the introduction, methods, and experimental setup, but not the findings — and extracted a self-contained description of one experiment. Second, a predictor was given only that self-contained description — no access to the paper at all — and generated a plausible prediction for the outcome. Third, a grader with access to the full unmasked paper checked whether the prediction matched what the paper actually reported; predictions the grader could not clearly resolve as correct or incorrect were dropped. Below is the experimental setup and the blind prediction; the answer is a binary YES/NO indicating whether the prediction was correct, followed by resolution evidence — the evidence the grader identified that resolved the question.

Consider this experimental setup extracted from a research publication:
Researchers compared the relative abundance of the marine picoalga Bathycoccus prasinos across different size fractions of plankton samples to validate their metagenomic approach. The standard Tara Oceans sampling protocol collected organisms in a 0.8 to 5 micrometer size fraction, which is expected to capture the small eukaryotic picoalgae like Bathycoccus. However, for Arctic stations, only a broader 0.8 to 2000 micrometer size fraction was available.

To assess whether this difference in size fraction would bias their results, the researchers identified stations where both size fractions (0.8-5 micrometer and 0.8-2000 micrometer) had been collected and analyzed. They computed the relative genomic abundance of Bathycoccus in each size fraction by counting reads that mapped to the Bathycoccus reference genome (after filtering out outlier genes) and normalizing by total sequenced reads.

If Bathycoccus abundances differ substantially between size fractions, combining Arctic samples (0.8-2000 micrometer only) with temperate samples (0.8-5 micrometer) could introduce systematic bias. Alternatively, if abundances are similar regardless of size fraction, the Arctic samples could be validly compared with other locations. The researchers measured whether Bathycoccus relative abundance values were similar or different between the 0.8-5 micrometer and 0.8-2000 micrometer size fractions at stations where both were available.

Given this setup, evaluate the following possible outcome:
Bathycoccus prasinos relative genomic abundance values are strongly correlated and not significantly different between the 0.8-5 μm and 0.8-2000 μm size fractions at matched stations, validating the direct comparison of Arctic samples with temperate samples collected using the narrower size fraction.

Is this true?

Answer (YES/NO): YES